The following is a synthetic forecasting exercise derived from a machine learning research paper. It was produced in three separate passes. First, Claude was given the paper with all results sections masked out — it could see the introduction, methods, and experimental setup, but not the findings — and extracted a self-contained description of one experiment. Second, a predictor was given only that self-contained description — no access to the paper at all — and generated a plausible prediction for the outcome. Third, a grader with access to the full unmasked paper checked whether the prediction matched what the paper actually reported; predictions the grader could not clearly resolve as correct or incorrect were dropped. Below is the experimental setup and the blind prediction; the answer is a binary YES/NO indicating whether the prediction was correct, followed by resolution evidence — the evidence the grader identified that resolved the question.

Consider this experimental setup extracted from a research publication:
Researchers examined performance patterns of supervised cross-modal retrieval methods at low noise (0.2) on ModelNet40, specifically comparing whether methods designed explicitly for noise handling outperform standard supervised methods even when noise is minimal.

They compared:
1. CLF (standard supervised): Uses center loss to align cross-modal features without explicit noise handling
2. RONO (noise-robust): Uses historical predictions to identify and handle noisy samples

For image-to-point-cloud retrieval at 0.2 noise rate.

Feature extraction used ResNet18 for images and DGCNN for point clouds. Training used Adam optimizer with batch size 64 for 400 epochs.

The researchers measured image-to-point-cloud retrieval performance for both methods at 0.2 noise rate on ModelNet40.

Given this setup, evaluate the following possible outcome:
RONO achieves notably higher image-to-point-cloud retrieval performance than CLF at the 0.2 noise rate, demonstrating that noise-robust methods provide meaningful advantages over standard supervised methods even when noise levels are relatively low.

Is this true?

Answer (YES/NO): YES